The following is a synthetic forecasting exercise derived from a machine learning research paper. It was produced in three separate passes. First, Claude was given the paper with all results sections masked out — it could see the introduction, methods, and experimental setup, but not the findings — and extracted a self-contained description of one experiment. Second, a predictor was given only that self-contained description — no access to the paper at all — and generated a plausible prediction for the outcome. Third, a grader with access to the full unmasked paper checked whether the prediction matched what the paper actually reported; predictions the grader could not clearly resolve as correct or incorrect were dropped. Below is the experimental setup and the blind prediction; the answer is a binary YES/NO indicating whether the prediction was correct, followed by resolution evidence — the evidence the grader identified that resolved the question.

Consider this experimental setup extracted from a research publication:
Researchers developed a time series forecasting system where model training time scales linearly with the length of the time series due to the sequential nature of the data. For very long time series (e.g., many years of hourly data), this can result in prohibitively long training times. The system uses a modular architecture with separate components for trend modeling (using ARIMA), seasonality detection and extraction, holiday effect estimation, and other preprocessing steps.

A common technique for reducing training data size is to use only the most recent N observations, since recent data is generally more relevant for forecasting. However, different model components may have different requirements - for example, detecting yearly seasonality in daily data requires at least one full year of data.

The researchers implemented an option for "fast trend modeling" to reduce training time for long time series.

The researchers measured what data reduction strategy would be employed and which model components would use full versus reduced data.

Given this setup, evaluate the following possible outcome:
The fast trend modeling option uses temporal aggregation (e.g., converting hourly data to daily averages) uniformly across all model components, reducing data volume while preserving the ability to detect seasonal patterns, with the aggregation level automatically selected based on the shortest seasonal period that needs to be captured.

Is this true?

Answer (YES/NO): NO